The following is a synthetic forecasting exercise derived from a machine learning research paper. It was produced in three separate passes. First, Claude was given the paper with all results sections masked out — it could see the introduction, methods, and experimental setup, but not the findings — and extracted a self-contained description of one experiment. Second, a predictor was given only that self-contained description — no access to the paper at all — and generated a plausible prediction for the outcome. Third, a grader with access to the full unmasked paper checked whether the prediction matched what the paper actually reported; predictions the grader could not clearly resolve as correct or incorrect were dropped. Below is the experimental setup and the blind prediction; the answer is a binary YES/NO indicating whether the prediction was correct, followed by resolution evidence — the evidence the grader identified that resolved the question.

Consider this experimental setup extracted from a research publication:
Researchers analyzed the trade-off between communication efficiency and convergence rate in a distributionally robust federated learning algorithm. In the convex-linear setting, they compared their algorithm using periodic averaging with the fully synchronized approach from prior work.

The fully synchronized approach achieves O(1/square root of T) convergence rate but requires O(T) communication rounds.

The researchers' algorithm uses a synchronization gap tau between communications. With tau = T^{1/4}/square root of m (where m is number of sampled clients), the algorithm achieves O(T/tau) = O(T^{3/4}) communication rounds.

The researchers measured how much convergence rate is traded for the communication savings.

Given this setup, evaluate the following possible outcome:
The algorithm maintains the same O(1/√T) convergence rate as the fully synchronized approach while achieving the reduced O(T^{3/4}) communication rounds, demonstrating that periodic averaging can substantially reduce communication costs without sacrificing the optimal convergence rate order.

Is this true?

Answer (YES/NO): NO